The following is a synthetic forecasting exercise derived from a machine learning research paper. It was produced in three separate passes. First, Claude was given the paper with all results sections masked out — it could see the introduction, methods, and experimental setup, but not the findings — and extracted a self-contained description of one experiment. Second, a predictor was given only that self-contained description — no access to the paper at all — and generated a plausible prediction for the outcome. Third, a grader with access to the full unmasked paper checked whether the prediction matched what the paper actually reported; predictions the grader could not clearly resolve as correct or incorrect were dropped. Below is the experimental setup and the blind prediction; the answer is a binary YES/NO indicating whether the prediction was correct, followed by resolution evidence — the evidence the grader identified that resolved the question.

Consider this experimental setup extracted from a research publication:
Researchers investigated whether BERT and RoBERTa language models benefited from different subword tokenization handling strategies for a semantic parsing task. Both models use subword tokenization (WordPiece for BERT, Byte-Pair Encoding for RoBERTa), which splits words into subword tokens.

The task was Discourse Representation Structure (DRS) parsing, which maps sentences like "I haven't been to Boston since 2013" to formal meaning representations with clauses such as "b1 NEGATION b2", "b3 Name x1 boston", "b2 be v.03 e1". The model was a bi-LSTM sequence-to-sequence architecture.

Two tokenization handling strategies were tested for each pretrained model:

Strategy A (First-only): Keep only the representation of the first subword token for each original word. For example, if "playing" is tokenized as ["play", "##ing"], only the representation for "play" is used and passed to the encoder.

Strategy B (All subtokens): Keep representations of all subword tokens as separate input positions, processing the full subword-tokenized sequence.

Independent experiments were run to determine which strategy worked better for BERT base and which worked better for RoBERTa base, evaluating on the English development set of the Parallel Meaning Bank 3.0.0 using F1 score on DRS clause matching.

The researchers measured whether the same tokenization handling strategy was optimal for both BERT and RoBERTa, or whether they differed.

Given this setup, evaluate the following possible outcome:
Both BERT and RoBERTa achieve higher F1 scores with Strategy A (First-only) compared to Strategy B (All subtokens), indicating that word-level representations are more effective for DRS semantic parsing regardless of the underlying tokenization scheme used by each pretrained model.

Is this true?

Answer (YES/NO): NO